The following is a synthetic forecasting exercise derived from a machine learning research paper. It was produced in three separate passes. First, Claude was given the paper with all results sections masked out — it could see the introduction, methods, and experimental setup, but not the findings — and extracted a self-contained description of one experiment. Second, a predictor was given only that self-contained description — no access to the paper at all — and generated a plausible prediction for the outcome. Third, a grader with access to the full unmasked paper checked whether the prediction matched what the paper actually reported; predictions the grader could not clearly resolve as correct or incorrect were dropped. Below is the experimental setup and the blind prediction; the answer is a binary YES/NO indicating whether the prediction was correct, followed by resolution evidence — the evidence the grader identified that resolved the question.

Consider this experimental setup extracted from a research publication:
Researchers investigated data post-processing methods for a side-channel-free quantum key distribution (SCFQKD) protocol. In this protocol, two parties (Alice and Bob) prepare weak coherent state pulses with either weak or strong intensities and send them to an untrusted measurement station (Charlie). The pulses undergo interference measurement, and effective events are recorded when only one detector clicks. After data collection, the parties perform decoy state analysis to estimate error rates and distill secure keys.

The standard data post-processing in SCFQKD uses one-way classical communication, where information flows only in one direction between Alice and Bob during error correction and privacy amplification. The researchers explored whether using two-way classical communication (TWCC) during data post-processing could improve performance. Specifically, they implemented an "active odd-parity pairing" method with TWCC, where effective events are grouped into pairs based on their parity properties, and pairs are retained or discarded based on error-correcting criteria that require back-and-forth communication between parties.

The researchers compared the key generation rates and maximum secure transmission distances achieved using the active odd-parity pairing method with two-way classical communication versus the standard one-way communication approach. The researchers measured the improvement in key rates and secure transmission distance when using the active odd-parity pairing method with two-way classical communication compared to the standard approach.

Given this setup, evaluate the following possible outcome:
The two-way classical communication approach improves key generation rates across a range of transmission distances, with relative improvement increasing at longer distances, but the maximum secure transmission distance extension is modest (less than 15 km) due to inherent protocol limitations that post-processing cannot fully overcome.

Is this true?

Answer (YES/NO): NO